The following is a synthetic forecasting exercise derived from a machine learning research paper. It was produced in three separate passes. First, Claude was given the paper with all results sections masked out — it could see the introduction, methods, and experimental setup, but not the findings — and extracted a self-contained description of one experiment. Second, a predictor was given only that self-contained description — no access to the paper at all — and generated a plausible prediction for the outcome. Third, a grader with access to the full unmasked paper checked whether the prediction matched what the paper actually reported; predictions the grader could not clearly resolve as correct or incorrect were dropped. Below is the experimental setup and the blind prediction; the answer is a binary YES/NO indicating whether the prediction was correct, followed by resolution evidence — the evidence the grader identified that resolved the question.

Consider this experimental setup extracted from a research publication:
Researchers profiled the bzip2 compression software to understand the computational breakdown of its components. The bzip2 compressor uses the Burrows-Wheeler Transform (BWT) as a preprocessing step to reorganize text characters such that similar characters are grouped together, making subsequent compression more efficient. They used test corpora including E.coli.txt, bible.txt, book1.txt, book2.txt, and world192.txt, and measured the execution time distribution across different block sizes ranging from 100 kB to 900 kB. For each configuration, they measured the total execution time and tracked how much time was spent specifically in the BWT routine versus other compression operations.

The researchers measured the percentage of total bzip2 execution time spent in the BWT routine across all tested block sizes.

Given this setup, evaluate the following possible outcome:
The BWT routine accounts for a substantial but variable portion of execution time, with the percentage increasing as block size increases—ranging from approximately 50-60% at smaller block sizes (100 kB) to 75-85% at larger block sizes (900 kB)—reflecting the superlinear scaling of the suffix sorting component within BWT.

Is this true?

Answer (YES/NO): NO